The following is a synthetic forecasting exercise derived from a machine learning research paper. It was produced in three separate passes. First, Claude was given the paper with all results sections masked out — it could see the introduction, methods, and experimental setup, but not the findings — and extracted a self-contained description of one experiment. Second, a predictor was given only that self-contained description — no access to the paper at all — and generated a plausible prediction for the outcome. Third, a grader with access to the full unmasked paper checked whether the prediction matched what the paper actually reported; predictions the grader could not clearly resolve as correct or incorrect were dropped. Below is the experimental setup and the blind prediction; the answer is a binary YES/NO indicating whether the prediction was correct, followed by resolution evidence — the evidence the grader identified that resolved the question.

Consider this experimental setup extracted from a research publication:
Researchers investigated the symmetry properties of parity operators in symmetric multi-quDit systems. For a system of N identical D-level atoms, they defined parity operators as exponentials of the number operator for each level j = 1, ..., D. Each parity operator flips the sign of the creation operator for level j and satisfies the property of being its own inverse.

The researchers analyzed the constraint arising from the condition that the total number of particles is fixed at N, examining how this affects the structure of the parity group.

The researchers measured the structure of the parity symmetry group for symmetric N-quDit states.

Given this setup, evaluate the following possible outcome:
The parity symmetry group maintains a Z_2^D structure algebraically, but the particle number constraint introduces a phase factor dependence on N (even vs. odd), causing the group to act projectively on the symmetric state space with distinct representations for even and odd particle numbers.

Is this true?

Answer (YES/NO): NO